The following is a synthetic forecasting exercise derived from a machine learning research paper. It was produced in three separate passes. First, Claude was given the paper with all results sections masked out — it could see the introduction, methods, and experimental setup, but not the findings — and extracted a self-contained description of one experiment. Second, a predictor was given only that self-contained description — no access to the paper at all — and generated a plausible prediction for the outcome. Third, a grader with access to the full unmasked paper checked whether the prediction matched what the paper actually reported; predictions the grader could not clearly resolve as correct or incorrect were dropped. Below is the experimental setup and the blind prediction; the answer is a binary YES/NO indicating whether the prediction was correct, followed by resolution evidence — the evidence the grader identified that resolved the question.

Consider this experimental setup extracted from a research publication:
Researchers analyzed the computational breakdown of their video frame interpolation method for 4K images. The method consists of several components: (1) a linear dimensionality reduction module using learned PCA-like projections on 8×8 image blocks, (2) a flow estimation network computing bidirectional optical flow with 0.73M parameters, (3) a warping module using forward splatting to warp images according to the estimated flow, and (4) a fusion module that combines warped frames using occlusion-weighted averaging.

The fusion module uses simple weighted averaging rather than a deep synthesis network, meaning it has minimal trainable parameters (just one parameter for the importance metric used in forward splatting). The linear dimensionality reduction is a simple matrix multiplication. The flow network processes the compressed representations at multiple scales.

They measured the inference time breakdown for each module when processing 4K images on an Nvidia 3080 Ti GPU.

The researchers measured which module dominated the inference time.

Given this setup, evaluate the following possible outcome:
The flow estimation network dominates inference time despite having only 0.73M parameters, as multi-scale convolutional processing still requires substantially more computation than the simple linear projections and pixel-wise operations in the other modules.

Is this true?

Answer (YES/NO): NO